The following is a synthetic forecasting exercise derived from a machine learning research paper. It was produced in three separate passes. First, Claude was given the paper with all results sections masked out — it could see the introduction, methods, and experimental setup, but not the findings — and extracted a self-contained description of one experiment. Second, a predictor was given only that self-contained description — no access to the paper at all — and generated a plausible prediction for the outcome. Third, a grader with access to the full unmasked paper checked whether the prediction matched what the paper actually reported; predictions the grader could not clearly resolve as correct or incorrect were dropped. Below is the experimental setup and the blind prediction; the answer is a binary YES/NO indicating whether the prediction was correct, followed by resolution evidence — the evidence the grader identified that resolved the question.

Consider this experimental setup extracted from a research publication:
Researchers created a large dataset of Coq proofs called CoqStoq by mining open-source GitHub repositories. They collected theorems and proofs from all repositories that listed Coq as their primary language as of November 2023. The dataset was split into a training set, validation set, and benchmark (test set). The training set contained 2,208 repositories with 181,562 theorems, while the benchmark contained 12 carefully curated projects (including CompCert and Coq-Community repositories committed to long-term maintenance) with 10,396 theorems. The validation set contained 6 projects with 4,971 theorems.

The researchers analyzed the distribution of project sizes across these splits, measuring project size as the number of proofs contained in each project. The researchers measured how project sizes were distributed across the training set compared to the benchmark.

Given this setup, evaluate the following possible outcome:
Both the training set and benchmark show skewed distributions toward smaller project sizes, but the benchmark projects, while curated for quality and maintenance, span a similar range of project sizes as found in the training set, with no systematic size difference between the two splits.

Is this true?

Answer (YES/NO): NO